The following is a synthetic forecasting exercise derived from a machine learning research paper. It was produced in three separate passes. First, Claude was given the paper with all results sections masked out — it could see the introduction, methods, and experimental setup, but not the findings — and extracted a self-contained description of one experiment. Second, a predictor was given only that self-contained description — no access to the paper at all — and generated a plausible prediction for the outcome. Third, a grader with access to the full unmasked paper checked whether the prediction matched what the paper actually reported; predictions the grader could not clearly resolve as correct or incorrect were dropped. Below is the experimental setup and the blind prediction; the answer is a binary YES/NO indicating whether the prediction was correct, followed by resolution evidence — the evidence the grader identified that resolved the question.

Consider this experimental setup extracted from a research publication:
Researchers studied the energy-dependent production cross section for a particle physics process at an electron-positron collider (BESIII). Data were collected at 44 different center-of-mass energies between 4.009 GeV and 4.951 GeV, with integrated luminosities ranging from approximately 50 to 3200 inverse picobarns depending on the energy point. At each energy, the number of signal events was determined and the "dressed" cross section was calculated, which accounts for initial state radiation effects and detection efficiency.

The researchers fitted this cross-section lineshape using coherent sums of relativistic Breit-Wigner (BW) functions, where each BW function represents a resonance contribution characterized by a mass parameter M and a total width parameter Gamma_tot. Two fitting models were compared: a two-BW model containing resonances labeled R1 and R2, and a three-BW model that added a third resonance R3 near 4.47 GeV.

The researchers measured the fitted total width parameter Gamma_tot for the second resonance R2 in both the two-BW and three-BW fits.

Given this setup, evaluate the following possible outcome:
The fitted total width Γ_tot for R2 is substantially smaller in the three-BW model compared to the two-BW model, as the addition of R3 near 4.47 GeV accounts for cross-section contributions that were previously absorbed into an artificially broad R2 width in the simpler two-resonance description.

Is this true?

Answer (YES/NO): NO